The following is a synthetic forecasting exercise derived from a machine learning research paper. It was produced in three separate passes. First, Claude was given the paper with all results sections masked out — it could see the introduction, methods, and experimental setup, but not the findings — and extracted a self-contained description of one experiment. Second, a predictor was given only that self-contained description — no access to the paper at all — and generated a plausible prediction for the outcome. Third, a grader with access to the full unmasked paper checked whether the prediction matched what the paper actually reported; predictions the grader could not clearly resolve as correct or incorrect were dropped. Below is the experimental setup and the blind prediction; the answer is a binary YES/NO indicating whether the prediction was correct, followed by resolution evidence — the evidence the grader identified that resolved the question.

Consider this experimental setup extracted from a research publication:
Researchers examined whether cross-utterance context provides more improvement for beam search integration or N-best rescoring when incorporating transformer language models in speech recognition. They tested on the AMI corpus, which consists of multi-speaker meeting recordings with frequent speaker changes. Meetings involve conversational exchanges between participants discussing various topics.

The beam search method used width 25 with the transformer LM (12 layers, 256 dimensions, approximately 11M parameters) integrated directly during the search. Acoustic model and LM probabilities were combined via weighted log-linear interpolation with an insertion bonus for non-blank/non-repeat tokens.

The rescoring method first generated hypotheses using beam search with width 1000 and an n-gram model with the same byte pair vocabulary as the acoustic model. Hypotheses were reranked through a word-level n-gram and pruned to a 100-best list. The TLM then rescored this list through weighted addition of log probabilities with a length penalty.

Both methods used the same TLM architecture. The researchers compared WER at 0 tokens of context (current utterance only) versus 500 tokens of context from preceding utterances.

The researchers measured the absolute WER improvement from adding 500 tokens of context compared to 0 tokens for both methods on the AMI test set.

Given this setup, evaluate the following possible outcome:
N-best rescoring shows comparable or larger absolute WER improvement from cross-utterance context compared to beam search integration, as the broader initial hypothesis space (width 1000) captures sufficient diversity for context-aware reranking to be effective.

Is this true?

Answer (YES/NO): NO